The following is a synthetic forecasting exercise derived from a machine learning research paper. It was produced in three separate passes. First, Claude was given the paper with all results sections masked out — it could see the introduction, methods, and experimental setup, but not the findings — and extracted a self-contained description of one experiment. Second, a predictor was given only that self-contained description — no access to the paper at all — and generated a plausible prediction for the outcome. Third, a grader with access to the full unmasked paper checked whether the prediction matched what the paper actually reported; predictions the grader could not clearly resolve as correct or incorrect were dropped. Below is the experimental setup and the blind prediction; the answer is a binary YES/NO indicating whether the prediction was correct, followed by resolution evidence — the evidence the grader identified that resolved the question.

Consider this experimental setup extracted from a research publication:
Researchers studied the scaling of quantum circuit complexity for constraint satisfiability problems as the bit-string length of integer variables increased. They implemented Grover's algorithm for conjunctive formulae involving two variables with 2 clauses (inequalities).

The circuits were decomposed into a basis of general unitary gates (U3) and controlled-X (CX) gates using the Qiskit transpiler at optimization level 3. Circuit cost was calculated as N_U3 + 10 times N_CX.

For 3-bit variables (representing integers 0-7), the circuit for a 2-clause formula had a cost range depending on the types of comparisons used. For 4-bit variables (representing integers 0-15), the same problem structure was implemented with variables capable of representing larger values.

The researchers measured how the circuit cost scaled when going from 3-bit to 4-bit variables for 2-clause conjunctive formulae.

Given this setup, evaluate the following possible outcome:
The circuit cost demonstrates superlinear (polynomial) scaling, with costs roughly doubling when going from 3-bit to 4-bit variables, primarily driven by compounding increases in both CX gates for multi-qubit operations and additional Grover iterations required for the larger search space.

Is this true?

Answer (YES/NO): NO